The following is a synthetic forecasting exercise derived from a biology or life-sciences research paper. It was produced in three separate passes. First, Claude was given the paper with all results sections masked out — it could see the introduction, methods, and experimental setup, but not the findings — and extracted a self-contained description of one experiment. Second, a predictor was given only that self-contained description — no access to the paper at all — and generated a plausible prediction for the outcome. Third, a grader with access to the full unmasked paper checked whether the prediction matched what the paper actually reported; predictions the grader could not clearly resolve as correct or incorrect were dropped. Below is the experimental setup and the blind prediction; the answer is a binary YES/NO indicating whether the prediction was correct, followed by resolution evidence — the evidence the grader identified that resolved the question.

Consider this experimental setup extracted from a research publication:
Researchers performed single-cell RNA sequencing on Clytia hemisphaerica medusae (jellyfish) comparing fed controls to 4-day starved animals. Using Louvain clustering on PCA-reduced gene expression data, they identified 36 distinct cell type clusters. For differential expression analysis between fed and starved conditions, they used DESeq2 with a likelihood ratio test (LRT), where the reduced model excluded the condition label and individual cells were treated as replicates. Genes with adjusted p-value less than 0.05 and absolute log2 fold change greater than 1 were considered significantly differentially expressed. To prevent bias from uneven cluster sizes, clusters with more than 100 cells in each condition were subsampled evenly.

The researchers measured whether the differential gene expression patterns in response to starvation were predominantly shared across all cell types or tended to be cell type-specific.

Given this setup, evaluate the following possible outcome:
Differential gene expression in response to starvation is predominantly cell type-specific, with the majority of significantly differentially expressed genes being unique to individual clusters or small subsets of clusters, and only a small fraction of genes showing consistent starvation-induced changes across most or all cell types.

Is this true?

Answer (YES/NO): YES